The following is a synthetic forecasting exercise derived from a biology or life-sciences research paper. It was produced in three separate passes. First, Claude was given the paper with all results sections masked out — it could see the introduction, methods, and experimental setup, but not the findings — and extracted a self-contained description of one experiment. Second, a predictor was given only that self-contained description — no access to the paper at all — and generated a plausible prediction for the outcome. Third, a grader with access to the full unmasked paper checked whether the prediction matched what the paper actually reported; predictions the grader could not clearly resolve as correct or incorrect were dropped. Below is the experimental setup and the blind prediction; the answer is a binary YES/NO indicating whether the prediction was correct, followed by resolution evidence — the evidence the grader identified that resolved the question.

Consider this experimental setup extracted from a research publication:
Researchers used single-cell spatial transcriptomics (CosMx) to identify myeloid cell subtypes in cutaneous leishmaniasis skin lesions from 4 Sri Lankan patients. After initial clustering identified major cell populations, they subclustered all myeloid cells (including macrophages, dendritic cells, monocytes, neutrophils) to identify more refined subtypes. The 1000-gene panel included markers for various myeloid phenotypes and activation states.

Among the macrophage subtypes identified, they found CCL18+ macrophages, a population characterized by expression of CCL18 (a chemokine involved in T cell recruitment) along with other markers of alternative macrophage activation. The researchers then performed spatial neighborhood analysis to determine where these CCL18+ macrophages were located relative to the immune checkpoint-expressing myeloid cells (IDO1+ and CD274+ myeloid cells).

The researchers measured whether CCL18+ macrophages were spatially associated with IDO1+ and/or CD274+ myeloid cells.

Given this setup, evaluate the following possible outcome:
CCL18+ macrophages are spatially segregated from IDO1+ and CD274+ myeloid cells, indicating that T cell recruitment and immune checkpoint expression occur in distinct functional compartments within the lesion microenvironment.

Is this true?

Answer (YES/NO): NO